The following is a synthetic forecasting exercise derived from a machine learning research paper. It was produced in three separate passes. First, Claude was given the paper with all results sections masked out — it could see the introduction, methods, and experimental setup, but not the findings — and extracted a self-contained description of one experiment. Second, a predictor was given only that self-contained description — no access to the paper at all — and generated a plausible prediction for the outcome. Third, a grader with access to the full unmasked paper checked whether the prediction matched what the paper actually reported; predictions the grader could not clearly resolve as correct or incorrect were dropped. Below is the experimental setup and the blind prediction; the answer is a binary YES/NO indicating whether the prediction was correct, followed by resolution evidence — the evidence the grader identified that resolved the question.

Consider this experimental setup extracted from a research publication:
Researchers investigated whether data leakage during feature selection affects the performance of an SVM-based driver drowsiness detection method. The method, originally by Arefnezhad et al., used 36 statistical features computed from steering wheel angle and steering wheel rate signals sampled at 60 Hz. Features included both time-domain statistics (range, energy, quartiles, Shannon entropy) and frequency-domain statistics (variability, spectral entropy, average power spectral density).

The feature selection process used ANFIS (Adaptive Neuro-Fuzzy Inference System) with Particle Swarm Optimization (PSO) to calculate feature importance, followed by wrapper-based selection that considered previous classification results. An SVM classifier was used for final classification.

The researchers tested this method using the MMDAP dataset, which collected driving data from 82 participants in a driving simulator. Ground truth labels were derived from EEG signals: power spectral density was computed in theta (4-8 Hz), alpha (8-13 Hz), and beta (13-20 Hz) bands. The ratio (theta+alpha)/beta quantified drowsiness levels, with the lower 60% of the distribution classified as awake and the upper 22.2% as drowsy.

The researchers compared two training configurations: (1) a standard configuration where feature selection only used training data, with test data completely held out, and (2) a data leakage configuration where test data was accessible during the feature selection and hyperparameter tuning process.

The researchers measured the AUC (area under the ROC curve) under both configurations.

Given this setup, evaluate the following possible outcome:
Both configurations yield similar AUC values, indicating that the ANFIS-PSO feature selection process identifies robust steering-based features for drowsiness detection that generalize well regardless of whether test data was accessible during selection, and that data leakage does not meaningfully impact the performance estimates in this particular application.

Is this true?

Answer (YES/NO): NO